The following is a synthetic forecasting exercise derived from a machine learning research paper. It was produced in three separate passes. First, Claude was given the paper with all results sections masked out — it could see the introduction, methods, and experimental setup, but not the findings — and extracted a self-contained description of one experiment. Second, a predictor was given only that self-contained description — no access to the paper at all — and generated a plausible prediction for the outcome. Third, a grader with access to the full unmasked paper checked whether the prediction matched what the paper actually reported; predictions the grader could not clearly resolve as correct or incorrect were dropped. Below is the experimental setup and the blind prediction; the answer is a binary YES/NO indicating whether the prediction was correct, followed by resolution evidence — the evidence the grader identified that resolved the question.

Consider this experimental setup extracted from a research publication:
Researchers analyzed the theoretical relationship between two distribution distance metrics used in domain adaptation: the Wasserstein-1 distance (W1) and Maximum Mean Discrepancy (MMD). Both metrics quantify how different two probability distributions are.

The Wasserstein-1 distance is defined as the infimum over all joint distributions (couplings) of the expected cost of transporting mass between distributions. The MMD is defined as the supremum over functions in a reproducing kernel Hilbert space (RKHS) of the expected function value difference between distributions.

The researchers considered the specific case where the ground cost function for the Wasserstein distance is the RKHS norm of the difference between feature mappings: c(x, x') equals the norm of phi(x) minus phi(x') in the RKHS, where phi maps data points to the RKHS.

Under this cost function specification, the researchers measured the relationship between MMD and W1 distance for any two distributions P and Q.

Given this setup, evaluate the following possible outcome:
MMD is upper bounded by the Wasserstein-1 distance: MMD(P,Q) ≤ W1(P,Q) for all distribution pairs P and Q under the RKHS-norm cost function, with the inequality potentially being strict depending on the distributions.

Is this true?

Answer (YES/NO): YES